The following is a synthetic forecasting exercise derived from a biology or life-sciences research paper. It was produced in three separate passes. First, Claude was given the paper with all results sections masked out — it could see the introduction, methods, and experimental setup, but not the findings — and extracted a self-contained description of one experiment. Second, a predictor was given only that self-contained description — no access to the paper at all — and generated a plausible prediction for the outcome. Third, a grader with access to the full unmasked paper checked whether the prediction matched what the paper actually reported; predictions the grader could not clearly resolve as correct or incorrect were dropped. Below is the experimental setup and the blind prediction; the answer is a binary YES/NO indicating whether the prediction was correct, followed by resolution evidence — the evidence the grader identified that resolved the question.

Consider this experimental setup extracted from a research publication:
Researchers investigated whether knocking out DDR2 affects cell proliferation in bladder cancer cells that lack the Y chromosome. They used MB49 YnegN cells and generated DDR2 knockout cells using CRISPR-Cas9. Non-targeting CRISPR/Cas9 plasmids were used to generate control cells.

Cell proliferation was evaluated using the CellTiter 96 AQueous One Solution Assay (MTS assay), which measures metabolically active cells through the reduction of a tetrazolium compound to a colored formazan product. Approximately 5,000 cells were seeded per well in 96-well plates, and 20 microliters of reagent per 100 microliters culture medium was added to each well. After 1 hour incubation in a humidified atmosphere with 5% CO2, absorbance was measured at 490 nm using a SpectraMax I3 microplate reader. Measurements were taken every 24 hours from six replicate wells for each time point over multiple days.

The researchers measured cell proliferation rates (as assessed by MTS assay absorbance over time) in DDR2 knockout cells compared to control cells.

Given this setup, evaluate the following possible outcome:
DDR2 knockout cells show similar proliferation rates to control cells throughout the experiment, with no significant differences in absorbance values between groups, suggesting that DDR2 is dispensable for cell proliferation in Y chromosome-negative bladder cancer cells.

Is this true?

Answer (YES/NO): NO